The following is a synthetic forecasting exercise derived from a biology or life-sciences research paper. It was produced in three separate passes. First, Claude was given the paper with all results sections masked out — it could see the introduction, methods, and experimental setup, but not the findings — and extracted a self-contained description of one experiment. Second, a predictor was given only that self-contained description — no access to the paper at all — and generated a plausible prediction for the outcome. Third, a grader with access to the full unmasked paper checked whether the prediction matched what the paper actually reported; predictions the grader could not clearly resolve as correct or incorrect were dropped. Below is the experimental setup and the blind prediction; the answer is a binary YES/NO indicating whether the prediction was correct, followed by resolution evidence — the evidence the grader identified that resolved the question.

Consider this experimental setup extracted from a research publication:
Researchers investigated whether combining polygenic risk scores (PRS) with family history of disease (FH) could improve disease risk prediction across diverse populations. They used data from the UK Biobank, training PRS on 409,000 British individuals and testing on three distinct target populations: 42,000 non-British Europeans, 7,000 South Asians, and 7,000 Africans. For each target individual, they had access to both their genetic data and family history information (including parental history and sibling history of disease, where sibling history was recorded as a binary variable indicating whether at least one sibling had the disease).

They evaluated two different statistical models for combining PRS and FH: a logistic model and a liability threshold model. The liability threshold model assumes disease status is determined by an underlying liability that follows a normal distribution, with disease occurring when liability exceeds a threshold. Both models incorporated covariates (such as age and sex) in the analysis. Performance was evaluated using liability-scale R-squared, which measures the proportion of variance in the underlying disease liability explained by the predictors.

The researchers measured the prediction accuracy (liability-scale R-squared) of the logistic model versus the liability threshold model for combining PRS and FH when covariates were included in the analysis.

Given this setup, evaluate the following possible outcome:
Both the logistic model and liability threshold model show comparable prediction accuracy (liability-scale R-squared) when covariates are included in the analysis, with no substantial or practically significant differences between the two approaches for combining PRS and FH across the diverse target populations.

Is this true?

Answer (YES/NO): NO